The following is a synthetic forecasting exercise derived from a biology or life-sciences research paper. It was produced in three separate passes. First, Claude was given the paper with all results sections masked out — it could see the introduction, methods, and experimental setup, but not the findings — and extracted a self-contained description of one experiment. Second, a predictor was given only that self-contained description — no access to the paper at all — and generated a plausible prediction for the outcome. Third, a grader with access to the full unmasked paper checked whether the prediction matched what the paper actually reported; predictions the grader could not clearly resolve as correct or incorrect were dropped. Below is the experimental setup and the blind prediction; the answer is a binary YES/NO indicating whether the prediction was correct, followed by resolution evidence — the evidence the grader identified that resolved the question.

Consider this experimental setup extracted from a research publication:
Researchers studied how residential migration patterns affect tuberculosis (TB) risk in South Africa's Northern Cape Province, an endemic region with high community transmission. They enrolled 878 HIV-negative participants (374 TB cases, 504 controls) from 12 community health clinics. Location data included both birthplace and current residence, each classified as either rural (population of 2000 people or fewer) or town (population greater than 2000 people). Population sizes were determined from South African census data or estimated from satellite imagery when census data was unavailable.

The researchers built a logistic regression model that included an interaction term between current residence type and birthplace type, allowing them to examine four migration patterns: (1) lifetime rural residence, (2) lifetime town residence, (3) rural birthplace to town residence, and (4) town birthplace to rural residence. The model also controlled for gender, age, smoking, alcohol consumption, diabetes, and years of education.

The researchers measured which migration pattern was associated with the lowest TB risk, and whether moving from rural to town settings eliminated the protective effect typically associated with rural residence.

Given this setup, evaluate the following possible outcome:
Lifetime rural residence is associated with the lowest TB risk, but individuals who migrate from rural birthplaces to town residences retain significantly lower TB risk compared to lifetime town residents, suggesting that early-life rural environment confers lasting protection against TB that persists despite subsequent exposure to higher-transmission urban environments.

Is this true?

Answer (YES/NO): NO